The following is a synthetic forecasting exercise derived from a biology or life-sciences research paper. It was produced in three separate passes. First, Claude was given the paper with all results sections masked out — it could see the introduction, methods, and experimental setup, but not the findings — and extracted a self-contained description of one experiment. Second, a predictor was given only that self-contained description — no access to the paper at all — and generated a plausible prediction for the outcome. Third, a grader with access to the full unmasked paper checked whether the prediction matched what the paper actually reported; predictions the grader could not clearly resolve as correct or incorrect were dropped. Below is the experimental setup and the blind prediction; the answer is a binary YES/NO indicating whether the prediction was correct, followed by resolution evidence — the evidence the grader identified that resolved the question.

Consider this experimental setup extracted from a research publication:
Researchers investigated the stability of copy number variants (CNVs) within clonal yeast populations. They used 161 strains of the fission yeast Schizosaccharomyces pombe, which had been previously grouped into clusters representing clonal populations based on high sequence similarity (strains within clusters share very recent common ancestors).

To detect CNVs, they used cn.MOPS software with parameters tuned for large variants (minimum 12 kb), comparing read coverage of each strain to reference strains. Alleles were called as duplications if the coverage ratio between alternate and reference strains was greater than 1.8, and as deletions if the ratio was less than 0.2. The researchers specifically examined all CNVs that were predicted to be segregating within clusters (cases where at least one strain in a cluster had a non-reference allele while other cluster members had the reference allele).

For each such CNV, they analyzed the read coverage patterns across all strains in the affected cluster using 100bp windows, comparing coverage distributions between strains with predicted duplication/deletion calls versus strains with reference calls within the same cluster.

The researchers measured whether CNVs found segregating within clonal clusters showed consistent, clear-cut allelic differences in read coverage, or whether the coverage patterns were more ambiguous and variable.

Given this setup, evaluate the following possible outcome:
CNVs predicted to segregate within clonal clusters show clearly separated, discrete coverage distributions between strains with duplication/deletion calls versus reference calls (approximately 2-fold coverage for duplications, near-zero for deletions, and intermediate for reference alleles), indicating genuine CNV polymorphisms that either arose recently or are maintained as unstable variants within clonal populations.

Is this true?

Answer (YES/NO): YES